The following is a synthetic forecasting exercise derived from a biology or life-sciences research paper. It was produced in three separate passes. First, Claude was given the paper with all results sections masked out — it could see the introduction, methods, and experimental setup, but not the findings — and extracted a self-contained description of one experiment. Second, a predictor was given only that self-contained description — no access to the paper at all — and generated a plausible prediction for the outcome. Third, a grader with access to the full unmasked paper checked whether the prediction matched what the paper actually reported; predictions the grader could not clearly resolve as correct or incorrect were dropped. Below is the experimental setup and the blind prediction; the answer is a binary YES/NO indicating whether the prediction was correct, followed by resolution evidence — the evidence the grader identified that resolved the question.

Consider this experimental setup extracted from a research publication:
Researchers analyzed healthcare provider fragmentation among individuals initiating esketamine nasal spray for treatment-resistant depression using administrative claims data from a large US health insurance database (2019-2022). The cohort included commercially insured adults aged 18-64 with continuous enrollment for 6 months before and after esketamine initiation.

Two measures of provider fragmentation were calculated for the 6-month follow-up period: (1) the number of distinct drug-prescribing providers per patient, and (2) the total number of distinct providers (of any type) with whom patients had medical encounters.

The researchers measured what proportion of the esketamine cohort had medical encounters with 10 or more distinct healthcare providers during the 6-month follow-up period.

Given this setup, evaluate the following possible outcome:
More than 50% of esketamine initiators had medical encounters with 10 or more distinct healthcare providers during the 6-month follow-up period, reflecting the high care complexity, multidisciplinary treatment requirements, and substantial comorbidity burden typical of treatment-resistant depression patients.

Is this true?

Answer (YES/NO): NO